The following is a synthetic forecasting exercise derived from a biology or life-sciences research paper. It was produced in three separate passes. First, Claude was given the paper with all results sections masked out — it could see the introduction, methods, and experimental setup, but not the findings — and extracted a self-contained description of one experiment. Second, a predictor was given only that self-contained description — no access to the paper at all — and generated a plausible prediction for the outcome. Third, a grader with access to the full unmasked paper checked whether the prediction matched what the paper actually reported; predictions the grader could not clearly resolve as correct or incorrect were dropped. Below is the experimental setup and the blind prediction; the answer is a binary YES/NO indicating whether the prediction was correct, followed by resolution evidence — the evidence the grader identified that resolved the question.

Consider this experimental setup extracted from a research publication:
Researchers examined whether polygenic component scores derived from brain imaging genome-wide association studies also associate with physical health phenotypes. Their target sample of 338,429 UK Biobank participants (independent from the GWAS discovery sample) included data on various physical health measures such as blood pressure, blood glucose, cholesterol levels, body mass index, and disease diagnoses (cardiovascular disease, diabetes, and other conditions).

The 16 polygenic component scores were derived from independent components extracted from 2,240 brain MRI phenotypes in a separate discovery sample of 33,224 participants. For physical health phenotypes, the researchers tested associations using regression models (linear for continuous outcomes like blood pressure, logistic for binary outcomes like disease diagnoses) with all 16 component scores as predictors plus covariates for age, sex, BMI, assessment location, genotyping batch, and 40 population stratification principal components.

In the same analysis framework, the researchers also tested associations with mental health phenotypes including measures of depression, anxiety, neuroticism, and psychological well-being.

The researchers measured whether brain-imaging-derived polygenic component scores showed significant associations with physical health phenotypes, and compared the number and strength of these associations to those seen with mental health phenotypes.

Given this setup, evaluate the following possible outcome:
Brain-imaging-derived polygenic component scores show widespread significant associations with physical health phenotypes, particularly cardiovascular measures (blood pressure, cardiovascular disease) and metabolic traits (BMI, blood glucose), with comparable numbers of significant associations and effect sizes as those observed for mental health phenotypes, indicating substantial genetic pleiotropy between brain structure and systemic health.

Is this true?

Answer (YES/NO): NO